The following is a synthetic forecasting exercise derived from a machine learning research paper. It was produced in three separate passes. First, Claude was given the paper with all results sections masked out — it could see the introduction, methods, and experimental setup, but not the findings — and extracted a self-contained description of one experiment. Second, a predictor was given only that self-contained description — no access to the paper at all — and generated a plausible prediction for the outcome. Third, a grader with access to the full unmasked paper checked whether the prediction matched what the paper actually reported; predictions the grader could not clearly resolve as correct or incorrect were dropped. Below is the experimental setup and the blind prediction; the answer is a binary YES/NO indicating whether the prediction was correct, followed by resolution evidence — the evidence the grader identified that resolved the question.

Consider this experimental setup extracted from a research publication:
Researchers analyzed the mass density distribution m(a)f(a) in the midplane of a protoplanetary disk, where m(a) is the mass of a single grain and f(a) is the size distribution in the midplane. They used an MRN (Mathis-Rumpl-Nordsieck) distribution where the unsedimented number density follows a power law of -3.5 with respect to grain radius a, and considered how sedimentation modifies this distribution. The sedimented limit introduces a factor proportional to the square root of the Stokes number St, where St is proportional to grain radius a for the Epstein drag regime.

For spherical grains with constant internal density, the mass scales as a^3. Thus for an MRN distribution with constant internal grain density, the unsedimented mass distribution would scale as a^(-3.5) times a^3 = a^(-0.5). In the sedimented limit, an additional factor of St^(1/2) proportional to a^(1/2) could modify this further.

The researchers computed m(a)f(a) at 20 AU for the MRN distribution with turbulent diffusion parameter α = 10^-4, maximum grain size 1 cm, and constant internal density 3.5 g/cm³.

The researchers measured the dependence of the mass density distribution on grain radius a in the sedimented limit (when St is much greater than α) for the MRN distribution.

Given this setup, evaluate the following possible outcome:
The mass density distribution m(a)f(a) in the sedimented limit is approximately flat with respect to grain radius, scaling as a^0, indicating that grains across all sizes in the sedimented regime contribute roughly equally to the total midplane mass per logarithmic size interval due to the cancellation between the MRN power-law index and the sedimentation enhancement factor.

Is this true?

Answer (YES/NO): YES